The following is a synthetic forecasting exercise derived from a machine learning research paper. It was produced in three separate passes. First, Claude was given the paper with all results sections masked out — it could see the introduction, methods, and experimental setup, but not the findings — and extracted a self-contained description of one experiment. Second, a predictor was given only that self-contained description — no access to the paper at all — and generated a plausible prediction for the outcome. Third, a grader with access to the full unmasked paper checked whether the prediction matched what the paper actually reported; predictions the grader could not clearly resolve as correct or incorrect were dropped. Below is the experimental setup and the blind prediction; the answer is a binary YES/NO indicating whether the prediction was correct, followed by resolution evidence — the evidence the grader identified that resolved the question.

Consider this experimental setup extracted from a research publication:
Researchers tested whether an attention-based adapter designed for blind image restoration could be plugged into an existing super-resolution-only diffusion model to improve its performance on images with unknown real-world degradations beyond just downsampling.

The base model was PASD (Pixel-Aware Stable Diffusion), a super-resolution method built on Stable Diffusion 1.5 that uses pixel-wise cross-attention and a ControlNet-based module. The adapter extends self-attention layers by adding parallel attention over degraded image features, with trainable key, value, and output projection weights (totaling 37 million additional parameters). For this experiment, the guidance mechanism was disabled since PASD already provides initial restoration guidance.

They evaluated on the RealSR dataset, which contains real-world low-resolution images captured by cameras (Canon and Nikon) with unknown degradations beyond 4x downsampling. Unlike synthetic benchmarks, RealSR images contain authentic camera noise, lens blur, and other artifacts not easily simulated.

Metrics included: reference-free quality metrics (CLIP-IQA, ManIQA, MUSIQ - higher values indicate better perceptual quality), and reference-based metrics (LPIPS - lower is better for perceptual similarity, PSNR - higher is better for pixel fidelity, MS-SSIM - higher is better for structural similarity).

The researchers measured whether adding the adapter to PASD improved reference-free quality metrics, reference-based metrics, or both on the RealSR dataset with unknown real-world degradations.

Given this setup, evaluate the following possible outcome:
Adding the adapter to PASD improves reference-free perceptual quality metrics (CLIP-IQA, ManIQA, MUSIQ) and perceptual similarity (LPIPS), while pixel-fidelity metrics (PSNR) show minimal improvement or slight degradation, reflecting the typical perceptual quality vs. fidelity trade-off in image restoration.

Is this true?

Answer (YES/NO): NO